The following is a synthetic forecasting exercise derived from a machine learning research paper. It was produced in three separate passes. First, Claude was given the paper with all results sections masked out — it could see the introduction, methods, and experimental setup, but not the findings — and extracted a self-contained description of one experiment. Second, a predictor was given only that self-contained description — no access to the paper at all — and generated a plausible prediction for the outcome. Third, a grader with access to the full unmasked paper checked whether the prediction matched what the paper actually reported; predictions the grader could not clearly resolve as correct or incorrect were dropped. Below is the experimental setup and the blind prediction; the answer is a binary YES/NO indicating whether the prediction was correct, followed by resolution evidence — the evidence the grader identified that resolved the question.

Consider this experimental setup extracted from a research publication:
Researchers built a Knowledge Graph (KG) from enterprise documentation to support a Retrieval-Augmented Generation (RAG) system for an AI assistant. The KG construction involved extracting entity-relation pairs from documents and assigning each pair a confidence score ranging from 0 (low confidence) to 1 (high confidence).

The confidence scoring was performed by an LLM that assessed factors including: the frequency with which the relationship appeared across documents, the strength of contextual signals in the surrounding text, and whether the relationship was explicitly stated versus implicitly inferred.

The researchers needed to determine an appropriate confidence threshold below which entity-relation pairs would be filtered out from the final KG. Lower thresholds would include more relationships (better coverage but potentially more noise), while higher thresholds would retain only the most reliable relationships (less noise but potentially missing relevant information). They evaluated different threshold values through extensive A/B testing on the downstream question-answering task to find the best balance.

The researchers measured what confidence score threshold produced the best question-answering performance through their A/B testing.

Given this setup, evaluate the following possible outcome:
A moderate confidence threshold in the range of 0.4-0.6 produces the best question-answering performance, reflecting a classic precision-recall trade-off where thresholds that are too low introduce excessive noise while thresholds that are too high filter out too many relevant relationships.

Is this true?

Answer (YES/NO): YES